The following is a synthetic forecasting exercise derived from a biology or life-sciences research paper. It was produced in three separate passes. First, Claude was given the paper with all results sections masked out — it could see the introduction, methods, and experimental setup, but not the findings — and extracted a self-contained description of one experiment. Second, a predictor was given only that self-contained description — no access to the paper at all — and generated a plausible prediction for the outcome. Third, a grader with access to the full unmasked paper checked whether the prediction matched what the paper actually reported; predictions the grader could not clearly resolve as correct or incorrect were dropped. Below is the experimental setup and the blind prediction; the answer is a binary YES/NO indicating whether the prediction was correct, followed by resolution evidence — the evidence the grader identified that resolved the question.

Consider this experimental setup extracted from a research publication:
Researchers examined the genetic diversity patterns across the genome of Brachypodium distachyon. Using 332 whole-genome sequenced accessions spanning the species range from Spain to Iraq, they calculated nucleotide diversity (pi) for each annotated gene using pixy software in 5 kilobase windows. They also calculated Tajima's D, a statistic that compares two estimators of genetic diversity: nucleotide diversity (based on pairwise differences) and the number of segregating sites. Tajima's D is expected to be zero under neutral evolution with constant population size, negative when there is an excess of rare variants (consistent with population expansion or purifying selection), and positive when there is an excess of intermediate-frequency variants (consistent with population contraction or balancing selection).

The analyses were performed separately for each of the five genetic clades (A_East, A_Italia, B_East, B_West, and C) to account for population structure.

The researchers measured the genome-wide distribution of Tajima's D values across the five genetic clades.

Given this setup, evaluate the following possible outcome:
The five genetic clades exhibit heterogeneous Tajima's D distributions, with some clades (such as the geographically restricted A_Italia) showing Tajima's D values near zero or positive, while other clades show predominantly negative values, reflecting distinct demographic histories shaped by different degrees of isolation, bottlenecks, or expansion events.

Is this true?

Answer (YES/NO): NO